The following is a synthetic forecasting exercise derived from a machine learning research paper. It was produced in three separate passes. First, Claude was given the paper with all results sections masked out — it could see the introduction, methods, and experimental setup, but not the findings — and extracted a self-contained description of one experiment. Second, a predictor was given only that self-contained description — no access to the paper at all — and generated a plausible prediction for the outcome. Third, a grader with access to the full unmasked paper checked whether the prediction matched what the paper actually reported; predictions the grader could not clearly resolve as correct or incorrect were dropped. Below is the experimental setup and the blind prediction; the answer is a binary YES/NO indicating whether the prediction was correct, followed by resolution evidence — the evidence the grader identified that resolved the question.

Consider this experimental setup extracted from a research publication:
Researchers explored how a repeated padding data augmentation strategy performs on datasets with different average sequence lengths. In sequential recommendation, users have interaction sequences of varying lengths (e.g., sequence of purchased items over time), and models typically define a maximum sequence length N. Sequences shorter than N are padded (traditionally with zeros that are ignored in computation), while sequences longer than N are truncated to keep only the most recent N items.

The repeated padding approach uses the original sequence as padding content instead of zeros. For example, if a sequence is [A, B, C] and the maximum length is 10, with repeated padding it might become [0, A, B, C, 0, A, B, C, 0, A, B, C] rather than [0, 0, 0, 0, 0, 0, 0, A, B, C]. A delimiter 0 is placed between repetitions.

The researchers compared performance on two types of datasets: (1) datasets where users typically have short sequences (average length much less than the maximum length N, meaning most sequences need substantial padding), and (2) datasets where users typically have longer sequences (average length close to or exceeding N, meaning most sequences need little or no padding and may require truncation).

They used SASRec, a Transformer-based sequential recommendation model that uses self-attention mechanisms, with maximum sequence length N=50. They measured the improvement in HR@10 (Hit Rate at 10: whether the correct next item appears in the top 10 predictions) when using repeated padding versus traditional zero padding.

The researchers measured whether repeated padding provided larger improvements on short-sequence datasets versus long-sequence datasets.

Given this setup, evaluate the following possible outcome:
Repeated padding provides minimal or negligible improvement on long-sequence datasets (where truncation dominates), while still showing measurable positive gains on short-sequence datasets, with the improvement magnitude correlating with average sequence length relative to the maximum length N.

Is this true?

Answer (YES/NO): NO